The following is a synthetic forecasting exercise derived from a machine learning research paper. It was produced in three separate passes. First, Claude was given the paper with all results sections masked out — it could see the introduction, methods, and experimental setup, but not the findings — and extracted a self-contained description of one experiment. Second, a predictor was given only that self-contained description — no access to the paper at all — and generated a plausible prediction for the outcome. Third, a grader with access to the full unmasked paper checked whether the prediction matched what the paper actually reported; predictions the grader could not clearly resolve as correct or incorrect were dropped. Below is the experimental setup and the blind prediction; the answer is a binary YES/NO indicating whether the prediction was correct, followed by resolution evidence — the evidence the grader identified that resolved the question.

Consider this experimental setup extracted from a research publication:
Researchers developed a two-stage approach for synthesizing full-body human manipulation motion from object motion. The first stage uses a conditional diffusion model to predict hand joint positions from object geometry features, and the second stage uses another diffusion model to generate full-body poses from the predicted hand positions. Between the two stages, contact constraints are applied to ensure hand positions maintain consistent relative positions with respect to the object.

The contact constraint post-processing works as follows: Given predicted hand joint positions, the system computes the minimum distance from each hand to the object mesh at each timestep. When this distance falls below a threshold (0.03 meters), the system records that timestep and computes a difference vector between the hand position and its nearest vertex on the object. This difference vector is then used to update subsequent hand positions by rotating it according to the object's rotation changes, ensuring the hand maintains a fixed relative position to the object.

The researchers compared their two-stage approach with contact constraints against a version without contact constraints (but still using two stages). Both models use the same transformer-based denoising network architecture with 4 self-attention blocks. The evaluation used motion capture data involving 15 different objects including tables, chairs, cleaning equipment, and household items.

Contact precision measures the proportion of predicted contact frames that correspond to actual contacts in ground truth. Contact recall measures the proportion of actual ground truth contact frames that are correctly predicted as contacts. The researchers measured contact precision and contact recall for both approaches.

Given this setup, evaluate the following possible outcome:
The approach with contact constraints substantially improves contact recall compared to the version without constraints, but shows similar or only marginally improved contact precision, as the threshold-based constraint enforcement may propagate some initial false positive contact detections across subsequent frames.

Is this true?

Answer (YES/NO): YES